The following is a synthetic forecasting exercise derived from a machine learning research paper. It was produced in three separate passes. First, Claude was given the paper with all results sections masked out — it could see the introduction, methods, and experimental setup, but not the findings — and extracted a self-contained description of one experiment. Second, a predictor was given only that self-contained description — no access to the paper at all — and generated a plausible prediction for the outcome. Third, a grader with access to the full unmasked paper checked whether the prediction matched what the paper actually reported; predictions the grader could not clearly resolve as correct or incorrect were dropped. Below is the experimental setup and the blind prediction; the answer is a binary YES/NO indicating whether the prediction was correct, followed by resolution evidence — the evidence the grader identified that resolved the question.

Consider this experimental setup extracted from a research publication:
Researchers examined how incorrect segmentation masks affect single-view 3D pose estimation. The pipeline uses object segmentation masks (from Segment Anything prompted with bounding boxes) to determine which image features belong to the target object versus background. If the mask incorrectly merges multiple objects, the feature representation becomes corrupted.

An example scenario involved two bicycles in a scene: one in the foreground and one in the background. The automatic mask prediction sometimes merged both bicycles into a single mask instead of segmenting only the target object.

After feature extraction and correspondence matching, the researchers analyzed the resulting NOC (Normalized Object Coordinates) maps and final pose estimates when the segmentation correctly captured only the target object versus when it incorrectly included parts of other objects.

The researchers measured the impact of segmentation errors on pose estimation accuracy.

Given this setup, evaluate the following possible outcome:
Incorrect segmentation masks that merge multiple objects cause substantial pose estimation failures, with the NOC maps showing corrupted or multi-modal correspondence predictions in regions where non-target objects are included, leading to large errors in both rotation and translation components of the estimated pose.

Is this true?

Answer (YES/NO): NO